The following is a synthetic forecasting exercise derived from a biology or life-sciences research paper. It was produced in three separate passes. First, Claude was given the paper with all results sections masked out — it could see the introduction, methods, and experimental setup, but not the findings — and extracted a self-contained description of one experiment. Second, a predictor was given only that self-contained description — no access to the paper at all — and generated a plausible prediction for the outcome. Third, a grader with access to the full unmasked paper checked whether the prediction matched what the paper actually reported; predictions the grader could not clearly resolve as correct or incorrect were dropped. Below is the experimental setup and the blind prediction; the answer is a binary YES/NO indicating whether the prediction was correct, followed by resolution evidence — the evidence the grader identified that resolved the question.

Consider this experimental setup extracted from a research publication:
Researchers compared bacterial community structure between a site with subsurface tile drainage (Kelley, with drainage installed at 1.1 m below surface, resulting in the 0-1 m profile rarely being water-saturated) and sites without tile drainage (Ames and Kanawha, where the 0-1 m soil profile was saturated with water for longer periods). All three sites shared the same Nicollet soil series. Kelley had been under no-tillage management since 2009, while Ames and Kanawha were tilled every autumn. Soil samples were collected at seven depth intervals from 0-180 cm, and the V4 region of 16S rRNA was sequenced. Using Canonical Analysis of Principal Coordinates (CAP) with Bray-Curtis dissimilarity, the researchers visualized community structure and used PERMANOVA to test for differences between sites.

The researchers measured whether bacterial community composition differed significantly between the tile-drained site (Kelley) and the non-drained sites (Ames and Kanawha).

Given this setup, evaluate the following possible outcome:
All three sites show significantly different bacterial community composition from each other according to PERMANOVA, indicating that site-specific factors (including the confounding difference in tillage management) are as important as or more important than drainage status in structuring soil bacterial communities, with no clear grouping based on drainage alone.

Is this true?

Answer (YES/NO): NO